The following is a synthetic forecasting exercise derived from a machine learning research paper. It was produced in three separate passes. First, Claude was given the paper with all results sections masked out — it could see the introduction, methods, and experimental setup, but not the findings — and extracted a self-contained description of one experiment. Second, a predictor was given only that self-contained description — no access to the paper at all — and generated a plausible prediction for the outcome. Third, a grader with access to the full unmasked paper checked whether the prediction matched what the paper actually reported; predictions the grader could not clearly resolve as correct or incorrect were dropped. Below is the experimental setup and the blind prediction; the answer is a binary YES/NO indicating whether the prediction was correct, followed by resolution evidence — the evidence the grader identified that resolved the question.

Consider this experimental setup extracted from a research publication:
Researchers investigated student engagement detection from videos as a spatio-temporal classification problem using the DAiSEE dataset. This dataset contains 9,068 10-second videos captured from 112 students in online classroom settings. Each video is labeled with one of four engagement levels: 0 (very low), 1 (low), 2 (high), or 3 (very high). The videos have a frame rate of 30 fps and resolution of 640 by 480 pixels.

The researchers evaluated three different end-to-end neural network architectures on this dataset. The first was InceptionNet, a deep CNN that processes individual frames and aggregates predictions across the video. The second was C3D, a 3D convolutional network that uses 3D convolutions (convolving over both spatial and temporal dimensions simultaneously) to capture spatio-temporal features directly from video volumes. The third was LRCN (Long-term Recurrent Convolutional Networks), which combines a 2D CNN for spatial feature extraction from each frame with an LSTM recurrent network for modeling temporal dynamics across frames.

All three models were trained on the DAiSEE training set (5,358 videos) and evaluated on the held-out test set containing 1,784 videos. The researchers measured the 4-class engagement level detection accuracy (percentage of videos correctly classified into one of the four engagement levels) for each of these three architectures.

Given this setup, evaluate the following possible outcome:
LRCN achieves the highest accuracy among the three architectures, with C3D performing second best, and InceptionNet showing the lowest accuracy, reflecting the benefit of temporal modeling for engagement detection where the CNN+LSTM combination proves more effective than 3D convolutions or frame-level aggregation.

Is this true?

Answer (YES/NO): YES